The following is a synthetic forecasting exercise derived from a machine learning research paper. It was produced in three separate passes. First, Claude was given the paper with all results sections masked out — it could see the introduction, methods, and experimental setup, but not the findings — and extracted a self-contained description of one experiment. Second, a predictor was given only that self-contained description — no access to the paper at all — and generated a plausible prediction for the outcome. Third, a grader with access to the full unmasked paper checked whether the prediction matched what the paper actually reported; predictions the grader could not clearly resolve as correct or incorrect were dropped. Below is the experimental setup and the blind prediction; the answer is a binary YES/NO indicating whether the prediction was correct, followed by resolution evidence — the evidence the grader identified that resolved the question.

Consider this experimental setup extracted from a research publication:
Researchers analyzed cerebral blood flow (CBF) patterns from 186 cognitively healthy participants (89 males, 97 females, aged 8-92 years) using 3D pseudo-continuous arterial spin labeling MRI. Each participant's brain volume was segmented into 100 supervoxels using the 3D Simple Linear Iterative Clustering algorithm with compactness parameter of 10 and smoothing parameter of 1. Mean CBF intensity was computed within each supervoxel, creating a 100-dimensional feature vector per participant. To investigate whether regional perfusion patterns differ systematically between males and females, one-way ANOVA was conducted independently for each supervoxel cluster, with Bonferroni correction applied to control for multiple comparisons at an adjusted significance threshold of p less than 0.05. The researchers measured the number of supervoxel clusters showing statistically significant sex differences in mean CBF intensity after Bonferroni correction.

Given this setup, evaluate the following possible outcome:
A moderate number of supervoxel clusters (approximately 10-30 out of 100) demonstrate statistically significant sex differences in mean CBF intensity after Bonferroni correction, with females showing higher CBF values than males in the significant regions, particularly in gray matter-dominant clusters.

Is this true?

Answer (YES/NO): YES